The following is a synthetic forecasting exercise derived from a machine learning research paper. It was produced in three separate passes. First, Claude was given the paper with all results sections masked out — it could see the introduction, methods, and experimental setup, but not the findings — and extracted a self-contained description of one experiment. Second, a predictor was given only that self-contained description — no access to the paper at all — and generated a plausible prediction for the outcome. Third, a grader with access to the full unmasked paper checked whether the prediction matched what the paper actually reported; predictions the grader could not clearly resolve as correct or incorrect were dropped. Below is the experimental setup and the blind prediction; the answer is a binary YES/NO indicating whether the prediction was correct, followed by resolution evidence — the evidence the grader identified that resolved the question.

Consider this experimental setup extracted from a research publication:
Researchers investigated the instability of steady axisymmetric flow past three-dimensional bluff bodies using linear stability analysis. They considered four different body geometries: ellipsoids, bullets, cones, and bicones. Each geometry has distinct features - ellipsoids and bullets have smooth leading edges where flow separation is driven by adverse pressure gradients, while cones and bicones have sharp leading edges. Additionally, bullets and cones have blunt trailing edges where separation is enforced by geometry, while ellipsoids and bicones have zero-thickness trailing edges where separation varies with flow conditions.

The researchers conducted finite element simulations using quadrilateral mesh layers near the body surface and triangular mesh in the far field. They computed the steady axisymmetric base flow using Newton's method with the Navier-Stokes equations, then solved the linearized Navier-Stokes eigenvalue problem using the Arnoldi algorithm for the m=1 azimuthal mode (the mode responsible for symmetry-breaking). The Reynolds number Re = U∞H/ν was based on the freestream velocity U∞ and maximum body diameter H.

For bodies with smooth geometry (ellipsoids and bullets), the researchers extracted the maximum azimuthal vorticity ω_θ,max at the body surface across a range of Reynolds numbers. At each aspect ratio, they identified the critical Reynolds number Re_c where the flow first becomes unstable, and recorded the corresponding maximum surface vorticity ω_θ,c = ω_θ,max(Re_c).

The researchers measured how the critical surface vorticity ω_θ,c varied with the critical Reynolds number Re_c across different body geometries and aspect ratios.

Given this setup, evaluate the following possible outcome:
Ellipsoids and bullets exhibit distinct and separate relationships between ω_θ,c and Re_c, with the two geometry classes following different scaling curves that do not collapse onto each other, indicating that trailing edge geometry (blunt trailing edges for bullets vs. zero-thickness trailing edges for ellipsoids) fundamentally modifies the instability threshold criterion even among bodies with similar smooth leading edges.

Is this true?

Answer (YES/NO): NO